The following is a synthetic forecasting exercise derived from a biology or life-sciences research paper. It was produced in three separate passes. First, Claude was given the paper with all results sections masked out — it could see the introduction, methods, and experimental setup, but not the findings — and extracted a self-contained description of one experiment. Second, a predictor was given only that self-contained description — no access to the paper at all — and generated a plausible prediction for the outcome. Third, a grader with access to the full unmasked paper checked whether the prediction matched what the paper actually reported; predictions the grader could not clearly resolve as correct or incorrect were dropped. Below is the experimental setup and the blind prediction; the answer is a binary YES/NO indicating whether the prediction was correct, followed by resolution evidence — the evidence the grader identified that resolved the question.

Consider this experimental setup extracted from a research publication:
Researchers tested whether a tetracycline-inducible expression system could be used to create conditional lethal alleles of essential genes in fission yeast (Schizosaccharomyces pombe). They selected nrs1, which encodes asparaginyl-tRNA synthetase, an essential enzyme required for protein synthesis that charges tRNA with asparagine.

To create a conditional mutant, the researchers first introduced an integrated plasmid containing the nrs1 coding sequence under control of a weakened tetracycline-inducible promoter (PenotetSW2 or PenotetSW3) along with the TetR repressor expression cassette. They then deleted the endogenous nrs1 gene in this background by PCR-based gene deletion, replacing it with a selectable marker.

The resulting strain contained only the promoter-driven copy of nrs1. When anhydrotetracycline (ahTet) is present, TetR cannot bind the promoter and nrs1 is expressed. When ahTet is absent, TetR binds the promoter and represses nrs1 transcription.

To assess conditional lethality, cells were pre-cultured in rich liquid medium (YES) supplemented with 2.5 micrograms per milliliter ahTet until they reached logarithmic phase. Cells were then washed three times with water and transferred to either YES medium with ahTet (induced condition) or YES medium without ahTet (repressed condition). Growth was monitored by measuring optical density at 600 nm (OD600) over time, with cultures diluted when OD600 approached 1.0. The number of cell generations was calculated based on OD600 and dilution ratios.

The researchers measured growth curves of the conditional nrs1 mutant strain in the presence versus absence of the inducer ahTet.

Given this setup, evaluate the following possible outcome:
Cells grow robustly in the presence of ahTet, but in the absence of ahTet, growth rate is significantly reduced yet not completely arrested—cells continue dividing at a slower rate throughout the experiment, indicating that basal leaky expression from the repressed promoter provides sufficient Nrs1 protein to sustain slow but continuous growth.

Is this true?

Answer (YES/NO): NO